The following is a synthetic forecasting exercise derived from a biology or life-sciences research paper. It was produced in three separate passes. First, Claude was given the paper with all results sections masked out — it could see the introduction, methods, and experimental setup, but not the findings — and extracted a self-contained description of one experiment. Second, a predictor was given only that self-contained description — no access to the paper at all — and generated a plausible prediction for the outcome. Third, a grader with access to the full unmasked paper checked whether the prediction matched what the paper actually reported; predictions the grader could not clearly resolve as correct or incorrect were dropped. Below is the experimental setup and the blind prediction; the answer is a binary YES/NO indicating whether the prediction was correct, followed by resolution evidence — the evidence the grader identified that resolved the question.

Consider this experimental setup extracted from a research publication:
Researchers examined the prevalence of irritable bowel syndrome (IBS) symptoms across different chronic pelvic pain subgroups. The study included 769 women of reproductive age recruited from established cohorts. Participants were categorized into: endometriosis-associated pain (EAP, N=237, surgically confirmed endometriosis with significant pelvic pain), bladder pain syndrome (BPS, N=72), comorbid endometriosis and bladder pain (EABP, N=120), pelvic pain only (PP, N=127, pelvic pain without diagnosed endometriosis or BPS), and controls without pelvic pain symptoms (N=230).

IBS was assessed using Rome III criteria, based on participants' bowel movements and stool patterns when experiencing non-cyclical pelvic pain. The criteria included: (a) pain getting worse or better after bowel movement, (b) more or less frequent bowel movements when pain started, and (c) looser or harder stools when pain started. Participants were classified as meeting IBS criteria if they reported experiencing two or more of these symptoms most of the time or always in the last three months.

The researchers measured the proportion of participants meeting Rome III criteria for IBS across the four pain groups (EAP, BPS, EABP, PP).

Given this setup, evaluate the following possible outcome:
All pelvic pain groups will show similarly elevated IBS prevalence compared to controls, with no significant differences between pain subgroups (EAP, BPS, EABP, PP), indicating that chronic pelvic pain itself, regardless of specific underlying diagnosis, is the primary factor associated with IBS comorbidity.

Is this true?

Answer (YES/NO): NO